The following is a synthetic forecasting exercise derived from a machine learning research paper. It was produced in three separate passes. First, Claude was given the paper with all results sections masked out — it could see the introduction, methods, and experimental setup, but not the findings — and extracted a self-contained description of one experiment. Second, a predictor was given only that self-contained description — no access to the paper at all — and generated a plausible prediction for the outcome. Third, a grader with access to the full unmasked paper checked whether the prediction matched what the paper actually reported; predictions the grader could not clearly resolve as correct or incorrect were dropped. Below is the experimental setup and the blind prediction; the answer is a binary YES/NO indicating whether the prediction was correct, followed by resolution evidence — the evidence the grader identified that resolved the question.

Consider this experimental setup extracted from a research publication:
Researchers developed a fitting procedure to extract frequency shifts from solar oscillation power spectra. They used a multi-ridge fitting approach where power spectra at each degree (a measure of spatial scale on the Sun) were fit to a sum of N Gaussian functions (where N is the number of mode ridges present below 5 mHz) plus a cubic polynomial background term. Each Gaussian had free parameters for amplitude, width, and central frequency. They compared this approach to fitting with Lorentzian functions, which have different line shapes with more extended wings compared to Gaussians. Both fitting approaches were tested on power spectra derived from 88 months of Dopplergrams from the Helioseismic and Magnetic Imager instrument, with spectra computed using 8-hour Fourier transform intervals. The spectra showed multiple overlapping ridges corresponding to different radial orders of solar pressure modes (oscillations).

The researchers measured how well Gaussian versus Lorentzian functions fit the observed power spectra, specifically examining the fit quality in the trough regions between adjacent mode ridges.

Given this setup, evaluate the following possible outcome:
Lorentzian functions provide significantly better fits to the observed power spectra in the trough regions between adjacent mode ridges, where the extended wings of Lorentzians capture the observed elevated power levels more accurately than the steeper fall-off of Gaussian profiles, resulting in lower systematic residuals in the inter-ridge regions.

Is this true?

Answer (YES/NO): NO